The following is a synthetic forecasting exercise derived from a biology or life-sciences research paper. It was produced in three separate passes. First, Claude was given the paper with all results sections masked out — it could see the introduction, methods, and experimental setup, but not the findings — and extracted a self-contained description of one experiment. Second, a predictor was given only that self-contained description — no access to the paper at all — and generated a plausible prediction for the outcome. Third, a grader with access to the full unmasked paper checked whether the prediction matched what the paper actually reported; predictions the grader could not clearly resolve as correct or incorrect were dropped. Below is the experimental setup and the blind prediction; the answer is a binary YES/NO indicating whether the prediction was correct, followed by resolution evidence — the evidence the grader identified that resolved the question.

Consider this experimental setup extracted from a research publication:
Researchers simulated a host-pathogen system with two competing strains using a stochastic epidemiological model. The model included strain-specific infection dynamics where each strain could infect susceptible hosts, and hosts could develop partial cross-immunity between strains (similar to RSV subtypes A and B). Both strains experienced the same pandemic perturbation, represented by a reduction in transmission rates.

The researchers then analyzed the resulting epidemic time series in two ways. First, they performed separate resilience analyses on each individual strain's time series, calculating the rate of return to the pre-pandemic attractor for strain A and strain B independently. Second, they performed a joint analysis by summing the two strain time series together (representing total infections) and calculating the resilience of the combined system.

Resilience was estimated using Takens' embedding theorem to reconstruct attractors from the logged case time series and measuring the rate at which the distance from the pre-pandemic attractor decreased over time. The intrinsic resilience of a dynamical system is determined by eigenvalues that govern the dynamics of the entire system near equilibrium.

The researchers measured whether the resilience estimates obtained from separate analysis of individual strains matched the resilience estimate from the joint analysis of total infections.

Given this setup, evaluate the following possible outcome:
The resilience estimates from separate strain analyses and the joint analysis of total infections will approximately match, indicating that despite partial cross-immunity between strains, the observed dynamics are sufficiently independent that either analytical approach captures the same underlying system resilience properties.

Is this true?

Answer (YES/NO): NO